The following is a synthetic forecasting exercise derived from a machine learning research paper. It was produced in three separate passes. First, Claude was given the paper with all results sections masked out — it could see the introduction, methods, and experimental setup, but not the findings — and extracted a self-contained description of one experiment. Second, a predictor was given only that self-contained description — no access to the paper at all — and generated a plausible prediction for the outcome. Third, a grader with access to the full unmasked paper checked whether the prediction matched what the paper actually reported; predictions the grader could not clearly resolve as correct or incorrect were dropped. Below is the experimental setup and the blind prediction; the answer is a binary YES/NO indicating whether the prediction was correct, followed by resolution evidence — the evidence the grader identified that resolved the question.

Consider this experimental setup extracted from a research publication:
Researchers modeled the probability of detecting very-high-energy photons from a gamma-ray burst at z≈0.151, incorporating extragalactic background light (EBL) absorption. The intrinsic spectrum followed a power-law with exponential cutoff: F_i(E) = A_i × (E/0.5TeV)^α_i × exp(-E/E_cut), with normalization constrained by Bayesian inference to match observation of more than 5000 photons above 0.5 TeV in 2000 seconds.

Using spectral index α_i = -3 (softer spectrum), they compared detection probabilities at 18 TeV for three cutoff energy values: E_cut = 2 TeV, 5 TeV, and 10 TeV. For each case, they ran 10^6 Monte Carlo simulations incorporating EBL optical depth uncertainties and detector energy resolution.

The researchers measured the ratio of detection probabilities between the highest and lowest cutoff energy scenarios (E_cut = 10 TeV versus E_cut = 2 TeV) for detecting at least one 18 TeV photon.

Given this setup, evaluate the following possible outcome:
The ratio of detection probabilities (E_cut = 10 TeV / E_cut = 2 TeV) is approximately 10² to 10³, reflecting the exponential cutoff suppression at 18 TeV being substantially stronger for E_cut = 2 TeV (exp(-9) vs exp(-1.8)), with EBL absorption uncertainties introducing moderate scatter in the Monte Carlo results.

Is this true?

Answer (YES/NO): NO